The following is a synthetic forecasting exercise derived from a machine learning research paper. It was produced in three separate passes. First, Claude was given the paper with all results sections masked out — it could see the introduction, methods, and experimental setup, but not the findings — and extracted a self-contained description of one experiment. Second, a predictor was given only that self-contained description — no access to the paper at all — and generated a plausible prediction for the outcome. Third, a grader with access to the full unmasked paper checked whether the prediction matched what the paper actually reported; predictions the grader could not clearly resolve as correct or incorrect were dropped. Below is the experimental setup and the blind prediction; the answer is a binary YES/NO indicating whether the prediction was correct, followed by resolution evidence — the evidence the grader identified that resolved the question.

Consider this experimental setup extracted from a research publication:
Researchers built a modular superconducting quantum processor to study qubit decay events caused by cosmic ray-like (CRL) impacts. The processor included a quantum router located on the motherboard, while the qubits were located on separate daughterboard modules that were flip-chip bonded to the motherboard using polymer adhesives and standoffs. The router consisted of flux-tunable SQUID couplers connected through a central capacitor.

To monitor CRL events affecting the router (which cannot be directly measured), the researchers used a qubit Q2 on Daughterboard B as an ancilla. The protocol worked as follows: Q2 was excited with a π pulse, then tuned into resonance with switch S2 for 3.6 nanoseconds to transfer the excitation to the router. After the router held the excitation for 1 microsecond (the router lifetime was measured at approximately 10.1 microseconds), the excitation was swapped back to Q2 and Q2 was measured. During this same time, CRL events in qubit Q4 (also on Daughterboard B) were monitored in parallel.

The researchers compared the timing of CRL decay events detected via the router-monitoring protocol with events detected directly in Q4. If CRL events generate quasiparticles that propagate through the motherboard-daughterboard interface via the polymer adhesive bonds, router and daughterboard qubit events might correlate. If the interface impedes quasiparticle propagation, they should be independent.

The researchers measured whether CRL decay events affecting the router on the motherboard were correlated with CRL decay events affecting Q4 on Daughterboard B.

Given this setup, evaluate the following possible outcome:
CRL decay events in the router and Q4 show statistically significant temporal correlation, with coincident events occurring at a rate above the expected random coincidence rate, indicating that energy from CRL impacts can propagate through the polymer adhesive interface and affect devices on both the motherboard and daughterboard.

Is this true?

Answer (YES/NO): NO